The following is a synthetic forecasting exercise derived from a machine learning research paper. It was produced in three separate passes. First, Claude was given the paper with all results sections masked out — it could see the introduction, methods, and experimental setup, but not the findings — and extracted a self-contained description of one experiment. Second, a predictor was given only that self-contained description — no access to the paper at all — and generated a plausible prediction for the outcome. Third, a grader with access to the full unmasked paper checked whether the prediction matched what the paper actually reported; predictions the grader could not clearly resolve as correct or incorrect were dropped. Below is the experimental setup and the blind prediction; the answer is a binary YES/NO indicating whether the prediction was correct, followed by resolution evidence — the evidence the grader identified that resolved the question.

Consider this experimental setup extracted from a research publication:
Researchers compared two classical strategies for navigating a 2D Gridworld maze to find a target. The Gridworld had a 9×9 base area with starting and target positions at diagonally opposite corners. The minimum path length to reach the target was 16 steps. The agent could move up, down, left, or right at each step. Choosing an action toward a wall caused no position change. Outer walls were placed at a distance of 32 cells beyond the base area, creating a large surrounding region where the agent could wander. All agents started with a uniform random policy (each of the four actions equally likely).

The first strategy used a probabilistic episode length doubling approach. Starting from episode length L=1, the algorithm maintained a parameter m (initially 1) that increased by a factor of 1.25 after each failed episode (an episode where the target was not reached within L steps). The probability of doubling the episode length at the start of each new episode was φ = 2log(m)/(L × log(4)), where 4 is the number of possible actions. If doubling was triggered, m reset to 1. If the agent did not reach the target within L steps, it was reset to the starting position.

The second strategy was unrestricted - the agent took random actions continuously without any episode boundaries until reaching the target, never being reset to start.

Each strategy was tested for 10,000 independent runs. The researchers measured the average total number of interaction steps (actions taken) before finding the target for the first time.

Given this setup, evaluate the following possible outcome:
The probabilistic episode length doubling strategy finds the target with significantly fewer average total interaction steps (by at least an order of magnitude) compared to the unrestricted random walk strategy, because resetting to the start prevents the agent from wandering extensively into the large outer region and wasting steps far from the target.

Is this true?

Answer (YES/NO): NO